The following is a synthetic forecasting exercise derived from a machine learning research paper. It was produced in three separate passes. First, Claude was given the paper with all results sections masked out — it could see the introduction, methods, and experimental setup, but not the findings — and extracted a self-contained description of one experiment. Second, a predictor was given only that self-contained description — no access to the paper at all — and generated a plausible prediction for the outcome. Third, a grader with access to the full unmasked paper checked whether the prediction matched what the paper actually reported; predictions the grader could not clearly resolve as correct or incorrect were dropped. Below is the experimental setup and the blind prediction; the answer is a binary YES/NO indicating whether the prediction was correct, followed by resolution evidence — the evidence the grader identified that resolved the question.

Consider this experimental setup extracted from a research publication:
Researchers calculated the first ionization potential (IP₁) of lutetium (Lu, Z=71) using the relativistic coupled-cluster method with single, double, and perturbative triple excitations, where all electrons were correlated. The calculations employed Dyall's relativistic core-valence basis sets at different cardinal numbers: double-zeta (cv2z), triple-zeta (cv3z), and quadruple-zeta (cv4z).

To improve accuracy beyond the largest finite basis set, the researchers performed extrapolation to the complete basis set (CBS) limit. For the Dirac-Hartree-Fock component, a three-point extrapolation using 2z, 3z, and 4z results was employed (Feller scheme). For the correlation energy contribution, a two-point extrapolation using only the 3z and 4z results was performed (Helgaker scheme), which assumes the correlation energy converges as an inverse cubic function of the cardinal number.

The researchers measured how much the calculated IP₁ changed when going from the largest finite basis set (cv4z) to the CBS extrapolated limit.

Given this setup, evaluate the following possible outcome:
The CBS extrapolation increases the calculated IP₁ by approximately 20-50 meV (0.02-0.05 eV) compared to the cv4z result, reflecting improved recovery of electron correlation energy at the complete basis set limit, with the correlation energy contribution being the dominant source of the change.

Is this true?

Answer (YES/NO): YES